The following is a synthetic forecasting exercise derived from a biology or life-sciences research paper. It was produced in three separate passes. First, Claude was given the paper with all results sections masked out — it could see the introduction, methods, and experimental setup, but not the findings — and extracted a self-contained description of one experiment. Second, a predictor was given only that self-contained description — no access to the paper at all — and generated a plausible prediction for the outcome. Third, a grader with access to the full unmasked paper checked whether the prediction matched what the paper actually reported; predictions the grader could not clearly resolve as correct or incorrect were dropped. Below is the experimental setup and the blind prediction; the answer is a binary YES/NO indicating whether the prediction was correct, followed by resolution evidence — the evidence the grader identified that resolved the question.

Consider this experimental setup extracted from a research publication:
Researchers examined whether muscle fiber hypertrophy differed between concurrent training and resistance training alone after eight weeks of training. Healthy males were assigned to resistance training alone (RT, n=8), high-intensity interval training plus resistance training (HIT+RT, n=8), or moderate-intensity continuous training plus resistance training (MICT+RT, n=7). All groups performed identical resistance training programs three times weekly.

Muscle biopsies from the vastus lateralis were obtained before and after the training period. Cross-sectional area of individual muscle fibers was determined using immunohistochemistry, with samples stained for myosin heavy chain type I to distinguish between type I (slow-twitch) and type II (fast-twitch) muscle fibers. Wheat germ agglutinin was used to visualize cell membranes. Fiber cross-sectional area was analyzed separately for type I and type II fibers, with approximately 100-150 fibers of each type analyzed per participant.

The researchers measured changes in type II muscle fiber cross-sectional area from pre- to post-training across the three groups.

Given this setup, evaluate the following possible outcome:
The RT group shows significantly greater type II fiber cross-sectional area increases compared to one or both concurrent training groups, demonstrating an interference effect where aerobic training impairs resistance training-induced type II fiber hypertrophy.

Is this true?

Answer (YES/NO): NO